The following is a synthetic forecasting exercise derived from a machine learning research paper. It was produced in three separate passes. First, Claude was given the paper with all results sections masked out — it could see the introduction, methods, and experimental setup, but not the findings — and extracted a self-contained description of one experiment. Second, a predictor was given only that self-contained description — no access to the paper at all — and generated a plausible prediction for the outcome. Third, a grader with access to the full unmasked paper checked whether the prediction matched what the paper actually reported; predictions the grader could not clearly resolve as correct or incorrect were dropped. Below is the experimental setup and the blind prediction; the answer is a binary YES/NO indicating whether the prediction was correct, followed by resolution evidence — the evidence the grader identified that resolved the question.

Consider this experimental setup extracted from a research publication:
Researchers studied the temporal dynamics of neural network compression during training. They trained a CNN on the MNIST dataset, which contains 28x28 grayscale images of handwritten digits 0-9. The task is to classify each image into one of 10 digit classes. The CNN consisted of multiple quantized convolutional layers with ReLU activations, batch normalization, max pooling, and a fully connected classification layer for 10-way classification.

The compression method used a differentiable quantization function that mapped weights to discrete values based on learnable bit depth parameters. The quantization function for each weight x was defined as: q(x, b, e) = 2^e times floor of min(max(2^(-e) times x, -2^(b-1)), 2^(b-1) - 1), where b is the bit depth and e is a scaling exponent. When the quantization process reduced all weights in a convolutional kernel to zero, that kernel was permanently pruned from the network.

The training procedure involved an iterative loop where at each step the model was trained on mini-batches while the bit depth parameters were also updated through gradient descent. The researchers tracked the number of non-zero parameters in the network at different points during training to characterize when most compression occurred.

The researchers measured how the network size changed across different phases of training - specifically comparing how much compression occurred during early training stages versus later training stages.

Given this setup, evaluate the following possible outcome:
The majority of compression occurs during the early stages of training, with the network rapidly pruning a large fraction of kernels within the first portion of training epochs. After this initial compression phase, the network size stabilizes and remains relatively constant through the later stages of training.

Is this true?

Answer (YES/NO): NO